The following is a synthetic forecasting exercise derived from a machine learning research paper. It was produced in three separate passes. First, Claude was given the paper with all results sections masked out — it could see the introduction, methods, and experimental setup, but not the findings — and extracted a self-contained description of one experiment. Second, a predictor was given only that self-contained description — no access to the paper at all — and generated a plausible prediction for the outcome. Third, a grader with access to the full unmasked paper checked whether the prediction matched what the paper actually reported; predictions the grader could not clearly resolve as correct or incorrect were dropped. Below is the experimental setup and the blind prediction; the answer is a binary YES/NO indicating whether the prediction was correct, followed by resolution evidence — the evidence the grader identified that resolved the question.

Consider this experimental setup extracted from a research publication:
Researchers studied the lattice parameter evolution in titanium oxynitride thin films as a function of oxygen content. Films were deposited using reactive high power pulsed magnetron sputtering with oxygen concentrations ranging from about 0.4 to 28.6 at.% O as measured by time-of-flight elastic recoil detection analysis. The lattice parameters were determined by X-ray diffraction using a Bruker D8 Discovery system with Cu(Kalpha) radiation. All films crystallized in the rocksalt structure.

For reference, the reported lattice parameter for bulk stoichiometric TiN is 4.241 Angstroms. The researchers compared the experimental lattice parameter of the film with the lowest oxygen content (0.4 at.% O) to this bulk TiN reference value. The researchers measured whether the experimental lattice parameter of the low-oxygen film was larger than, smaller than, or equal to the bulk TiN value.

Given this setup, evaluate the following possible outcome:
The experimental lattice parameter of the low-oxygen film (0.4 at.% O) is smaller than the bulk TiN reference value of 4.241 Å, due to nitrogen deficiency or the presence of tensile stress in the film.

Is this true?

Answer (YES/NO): NO